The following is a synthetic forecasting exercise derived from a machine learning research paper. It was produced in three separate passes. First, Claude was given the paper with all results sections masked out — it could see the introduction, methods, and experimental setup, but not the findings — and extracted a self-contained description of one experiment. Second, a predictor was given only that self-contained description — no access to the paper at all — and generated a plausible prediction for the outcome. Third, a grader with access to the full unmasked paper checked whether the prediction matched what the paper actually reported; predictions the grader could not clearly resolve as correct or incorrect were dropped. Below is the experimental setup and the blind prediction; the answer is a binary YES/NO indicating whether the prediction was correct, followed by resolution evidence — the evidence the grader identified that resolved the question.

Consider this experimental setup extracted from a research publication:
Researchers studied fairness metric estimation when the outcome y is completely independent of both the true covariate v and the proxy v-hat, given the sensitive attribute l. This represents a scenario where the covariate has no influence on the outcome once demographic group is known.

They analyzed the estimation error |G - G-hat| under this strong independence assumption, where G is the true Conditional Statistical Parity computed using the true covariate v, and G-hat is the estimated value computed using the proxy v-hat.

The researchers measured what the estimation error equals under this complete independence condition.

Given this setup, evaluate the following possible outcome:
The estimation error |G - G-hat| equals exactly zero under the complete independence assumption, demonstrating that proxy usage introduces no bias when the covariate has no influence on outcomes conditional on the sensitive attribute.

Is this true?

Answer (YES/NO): YES